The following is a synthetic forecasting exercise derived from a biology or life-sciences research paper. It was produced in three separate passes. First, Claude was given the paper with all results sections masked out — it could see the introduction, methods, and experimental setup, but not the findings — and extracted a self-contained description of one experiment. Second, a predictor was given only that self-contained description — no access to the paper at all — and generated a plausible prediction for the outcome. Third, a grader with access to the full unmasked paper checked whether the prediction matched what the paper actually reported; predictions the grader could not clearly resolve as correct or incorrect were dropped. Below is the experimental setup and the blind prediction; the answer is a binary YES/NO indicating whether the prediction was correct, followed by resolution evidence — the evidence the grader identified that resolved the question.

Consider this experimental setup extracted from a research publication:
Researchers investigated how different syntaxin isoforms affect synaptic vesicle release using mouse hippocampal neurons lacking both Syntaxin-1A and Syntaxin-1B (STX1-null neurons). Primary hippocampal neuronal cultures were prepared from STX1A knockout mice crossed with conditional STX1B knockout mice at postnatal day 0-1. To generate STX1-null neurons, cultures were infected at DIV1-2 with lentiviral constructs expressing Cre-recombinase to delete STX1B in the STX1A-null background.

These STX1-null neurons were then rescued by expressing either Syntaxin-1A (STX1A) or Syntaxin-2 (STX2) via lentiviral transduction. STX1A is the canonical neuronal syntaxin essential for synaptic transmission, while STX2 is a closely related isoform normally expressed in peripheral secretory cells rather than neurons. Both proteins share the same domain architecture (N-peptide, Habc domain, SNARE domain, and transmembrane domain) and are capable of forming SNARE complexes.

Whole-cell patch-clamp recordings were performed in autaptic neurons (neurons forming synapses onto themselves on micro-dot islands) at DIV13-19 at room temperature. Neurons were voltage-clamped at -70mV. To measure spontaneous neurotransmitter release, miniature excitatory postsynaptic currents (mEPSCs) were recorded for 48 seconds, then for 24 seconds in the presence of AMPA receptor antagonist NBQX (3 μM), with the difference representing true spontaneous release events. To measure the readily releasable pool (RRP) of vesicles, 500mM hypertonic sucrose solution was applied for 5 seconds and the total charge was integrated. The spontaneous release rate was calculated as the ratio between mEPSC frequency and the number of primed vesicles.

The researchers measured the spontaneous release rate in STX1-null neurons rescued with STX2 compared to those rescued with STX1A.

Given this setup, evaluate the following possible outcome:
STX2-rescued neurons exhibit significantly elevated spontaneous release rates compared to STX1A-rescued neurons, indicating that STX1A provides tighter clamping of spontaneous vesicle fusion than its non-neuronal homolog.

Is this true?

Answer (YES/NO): YES